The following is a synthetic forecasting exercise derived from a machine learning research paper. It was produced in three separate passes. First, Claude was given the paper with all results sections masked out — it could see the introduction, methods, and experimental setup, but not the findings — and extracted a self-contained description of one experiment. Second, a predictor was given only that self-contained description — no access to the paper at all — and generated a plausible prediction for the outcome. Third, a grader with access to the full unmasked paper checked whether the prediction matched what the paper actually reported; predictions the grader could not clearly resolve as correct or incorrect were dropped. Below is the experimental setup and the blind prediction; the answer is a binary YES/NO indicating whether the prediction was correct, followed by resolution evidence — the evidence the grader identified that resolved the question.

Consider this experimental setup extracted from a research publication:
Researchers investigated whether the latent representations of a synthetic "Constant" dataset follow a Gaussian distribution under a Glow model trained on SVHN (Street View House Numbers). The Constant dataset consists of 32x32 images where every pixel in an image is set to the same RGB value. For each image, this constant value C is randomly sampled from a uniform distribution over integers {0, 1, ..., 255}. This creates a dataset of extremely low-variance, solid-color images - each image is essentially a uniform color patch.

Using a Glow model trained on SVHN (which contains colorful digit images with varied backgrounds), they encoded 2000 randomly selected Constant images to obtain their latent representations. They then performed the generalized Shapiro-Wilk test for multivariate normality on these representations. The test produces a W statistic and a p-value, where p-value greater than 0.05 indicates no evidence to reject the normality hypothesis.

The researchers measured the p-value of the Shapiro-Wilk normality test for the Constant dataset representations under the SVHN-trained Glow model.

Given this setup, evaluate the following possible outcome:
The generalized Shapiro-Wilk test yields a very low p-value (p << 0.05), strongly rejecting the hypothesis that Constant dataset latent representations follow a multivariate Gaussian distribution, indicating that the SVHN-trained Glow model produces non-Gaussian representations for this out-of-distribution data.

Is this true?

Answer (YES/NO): YES